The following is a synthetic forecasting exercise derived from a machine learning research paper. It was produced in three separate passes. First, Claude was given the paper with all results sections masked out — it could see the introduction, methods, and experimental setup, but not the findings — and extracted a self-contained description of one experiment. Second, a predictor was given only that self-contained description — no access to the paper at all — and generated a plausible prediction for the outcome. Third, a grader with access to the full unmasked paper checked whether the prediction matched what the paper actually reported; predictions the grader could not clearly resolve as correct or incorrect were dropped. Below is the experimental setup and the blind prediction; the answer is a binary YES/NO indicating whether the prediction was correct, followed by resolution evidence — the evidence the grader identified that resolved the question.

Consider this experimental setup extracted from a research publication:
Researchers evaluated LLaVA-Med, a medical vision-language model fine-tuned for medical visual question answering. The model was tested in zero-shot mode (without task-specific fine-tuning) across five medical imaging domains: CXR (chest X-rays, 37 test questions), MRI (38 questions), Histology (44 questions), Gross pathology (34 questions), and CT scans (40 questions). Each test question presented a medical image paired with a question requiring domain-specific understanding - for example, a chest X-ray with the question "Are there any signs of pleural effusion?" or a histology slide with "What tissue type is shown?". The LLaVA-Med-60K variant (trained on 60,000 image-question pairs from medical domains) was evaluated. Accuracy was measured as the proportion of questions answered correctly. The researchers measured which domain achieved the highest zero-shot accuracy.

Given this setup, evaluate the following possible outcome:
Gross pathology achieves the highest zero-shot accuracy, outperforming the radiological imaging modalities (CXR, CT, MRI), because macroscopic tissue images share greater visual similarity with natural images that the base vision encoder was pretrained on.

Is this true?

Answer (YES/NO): NO